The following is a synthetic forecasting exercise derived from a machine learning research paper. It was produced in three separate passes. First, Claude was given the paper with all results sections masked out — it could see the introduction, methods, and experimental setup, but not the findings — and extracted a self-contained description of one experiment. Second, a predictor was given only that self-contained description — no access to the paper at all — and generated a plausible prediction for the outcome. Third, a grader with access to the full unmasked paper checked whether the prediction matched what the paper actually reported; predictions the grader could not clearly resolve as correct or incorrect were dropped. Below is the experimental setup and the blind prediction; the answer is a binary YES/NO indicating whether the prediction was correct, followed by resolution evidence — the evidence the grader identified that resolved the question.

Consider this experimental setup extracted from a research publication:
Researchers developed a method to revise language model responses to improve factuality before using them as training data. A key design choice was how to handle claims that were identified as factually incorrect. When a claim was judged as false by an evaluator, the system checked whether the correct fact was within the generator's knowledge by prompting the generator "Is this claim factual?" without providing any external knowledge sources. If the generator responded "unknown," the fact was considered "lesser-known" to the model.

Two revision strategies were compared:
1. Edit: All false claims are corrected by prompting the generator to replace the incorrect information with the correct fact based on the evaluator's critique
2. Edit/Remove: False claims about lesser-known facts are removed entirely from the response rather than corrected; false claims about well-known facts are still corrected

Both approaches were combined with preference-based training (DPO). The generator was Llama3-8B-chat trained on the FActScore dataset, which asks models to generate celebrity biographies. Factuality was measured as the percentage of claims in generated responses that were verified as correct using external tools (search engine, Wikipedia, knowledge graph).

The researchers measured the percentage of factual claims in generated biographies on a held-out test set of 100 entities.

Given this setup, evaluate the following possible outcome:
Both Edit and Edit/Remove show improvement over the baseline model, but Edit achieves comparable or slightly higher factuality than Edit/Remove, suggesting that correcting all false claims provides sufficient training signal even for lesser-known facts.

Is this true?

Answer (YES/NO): NO